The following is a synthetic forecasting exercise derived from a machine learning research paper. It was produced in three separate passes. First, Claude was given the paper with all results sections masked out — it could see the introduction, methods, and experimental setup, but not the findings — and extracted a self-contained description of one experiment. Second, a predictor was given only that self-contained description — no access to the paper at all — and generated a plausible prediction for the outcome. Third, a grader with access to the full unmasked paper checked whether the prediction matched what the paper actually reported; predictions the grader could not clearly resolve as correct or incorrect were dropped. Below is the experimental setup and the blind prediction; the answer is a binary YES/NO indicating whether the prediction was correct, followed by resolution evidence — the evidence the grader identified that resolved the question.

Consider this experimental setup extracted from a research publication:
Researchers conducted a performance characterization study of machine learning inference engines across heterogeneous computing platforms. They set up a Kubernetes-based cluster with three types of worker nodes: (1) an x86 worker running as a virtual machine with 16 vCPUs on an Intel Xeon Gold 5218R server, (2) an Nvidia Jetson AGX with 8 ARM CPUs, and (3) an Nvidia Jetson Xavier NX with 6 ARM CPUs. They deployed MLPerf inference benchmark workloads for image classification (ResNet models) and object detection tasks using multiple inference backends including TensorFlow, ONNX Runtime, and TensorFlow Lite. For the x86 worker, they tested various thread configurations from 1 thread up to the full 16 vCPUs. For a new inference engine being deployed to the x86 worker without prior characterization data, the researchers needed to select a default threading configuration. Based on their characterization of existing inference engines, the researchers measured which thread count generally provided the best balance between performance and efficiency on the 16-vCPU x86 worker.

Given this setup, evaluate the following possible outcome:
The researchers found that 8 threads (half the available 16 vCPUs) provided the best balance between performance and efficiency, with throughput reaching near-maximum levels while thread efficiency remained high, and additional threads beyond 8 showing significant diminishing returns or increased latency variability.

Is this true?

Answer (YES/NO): YES